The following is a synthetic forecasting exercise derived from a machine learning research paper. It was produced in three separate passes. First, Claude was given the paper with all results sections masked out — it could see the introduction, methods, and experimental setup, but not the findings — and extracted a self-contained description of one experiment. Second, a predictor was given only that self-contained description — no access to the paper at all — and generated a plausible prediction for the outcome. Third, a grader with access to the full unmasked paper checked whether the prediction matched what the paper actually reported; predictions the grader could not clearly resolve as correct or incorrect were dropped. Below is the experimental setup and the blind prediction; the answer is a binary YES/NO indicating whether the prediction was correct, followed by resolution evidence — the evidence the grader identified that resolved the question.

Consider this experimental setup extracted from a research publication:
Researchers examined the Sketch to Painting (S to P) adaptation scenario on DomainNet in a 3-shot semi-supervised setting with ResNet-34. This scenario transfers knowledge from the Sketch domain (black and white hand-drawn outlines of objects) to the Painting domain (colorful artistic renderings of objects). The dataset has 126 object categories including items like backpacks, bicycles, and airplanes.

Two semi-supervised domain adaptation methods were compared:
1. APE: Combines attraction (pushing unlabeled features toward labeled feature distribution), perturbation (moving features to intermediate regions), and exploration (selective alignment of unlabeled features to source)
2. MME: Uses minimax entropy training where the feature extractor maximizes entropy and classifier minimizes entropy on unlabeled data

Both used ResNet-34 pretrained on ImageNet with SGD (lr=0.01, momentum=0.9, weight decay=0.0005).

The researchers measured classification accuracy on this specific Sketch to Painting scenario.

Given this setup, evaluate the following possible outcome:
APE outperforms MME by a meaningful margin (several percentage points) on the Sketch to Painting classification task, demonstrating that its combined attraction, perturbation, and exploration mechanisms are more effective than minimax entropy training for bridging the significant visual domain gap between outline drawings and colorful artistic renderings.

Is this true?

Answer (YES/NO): NO